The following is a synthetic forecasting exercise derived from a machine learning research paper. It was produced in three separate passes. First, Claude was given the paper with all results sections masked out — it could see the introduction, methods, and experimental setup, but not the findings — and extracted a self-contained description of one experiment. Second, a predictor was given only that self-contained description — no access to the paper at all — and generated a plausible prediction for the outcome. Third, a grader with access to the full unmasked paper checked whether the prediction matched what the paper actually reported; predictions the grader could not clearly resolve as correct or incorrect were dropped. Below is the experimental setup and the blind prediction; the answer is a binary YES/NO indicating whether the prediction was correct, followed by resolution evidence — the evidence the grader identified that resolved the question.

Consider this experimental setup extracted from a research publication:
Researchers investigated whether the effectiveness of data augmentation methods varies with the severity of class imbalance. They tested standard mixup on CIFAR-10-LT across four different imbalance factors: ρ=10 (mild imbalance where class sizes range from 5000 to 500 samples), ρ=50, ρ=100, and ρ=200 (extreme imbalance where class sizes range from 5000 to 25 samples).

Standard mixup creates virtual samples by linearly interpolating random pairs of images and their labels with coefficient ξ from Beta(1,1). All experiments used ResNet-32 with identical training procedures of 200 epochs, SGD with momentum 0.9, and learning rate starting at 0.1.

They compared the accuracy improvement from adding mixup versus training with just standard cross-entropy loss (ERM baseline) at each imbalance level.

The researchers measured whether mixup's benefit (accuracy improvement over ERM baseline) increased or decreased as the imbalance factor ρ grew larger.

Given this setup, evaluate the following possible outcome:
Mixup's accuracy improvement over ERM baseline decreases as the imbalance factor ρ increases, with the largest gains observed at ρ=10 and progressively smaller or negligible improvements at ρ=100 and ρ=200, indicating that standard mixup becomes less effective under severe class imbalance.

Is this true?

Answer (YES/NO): NO